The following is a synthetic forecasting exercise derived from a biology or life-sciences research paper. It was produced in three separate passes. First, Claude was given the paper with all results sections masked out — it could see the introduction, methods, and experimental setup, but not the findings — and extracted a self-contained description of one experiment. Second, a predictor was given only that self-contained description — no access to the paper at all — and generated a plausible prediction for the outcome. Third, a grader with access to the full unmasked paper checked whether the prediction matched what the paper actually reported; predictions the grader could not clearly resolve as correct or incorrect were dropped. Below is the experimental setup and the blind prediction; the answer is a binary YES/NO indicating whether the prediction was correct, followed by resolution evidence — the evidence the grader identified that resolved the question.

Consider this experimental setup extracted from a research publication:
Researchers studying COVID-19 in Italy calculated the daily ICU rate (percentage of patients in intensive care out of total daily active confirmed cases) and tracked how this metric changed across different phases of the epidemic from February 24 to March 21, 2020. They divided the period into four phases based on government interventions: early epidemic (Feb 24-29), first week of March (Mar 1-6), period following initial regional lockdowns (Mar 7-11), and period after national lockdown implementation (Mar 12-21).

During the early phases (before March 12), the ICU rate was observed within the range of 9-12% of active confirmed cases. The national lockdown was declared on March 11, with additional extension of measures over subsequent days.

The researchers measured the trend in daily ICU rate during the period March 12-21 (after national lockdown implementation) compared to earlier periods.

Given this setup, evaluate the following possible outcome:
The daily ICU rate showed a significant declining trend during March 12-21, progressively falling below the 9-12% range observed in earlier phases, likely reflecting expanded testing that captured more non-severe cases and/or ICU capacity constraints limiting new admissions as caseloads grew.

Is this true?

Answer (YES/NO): YES